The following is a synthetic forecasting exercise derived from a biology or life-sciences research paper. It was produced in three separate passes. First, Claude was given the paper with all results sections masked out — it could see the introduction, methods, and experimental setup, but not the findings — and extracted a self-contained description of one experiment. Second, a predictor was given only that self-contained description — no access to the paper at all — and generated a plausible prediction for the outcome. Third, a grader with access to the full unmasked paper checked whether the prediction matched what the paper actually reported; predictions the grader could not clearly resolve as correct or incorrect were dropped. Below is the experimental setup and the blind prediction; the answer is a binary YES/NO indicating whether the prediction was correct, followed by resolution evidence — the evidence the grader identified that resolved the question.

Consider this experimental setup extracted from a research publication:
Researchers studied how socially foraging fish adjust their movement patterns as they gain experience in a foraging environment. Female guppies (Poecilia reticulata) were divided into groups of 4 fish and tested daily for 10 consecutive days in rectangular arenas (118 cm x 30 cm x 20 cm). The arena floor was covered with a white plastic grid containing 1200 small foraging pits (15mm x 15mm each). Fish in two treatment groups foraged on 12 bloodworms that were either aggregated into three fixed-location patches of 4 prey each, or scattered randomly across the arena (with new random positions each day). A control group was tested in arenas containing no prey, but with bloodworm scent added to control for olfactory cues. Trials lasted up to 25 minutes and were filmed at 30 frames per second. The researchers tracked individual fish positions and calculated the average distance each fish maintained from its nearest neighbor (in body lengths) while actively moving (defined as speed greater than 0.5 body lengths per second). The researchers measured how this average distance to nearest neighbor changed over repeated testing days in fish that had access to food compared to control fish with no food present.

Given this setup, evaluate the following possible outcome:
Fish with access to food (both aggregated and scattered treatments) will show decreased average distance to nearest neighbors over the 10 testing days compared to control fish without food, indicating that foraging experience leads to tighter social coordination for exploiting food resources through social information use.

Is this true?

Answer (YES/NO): NO